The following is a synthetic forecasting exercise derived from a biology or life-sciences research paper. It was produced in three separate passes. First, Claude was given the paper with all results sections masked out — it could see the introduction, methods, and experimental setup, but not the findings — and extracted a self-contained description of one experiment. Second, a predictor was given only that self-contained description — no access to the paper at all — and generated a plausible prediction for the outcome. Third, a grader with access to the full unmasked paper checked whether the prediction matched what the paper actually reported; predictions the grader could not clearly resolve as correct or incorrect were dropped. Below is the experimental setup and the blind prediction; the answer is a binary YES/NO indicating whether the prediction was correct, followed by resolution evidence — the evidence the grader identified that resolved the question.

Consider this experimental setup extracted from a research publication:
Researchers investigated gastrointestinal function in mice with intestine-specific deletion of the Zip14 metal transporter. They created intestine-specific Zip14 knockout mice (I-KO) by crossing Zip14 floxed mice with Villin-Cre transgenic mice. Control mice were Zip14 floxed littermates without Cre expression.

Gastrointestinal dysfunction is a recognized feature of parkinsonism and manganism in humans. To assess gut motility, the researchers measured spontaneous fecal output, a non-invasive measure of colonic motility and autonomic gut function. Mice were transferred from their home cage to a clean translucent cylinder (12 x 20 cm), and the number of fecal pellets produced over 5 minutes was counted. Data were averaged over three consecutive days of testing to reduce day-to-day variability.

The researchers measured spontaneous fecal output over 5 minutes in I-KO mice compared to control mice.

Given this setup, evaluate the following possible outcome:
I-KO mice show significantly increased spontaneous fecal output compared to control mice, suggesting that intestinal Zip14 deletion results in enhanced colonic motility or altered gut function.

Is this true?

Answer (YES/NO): NO